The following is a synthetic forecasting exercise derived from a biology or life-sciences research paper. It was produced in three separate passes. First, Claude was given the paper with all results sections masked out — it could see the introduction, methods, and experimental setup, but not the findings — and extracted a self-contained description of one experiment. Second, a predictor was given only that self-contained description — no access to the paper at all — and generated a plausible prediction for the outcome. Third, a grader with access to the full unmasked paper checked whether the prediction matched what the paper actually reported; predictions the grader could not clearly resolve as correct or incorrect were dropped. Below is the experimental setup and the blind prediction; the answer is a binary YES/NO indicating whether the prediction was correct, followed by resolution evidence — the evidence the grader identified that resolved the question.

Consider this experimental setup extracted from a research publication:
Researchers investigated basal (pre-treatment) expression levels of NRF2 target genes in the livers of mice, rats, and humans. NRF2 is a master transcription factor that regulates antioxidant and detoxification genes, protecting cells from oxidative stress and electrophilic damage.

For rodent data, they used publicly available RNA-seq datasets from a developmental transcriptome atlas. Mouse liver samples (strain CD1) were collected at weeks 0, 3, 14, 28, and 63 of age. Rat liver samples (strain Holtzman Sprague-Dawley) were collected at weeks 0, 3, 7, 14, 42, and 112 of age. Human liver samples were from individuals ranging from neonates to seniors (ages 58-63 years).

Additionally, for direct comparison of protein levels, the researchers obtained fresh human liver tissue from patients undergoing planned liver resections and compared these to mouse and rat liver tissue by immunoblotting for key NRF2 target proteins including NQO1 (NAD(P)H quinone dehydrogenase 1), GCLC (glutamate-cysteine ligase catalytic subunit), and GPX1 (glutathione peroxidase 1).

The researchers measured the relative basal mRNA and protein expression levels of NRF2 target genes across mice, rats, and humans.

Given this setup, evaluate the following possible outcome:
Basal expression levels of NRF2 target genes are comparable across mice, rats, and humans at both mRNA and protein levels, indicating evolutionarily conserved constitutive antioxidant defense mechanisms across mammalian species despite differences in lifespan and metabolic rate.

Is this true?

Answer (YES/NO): NO